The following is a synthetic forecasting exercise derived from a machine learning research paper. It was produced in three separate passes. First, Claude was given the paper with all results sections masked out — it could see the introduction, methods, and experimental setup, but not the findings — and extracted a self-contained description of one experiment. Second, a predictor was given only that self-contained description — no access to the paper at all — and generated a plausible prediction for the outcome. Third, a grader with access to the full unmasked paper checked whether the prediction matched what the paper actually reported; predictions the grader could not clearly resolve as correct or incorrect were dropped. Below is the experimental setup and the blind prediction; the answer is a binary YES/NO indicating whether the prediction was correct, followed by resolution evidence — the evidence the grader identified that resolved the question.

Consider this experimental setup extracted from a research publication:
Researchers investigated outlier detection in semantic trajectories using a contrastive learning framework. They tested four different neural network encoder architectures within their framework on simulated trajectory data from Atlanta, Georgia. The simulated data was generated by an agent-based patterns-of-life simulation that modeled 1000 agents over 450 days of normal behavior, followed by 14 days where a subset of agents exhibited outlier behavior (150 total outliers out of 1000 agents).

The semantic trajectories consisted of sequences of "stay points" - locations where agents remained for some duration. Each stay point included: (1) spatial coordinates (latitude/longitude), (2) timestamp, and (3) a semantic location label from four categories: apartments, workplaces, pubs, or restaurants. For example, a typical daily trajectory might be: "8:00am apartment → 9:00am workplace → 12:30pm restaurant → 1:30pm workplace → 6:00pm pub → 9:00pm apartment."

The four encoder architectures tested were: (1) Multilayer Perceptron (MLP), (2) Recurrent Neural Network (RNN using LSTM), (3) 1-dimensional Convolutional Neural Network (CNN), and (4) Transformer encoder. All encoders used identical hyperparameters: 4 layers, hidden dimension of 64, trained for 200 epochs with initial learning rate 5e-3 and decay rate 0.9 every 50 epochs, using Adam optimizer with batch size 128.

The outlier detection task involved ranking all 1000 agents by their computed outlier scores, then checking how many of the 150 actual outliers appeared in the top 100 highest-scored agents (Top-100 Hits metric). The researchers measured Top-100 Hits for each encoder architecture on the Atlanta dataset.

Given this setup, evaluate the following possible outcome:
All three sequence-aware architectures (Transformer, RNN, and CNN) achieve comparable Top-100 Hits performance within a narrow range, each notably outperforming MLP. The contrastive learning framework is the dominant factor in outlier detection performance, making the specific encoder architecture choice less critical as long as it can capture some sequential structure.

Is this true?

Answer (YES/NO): NO